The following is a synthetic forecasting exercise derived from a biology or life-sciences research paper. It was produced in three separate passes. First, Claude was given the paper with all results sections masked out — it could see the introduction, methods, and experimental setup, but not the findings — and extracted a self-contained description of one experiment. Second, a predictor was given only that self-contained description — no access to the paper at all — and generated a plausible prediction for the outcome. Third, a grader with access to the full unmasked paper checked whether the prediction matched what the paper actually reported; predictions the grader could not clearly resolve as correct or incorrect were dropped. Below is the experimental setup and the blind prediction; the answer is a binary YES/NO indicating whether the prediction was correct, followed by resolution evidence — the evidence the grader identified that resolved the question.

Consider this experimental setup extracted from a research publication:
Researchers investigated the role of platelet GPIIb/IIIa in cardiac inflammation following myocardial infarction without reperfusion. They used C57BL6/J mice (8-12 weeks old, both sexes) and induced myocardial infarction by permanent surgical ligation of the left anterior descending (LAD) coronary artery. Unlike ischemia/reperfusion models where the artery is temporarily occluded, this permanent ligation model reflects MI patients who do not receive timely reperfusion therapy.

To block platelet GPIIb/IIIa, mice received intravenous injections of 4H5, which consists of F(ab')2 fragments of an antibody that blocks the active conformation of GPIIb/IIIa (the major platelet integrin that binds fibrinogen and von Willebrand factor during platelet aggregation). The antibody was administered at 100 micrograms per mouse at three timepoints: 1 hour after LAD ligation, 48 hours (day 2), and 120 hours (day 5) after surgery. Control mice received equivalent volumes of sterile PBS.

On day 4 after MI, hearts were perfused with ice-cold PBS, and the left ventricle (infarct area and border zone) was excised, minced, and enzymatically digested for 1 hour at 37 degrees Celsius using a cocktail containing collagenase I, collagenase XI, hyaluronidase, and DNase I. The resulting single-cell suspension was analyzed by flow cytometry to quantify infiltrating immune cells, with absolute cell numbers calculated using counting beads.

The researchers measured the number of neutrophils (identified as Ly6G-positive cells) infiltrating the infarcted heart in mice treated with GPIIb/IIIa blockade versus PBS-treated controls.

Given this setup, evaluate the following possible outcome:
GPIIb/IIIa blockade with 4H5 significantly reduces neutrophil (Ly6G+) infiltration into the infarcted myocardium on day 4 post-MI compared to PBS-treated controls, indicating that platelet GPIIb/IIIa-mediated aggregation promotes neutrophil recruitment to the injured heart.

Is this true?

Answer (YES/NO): NO